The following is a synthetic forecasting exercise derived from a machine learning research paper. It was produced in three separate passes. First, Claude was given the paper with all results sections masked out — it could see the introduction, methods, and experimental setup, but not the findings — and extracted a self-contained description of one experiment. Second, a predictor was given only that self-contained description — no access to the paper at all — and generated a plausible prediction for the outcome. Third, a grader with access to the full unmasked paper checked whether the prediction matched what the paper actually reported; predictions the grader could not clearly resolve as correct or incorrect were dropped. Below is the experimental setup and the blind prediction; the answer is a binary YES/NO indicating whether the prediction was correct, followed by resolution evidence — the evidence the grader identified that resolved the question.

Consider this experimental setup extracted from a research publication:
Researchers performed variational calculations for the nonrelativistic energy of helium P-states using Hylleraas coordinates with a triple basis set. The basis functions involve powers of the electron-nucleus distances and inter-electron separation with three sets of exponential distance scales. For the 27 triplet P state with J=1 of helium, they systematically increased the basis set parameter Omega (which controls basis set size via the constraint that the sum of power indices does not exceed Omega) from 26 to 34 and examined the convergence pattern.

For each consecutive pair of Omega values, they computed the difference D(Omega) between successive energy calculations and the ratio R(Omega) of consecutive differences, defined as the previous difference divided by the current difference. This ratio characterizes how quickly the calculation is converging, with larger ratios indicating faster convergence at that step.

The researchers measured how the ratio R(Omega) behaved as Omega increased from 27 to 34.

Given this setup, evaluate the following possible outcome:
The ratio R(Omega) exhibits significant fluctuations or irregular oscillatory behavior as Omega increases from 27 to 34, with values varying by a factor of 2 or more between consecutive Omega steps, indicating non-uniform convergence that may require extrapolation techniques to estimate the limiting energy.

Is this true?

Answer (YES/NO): NO